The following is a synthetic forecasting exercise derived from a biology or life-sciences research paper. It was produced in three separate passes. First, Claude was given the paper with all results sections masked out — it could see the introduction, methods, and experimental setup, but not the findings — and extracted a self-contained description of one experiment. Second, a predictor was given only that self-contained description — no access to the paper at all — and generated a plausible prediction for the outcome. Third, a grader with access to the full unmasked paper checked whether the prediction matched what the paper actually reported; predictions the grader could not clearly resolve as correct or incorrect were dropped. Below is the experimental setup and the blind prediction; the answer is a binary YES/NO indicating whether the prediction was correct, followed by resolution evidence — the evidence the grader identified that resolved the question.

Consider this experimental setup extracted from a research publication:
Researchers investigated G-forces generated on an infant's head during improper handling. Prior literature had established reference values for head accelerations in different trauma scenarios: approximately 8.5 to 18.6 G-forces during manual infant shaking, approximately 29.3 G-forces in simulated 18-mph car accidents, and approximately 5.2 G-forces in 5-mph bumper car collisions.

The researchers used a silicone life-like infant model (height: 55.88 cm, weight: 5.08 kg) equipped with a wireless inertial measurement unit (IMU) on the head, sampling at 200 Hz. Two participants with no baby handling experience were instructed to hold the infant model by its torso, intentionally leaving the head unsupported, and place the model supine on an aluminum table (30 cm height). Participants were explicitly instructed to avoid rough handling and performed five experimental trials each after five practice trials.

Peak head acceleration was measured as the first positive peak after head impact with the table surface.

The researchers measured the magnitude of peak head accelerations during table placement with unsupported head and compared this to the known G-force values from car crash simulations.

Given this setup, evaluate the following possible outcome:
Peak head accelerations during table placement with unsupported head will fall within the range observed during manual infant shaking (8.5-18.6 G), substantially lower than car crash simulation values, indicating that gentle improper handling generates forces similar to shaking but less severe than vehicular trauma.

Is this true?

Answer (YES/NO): NO